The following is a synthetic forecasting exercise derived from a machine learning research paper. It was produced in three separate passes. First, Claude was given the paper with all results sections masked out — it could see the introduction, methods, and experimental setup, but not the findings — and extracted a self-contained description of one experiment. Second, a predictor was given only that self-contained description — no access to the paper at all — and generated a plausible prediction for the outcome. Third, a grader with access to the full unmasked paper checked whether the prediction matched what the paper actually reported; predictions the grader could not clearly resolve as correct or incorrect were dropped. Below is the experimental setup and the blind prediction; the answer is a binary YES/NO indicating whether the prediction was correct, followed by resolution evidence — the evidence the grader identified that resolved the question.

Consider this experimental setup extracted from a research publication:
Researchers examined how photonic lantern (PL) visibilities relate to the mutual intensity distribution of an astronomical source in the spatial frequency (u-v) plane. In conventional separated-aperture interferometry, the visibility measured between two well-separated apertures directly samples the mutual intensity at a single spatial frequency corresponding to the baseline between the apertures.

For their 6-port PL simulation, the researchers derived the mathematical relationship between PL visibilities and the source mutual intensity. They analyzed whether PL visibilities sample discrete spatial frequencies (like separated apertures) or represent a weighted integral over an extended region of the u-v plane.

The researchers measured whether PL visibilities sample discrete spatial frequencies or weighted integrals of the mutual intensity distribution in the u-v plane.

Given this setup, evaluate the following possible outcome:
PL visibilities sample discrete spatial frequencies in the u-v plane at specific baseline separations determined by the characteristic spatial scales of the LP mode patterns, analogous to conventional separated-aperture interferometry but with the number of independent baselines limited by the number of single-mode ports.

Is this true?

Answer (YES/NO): NO